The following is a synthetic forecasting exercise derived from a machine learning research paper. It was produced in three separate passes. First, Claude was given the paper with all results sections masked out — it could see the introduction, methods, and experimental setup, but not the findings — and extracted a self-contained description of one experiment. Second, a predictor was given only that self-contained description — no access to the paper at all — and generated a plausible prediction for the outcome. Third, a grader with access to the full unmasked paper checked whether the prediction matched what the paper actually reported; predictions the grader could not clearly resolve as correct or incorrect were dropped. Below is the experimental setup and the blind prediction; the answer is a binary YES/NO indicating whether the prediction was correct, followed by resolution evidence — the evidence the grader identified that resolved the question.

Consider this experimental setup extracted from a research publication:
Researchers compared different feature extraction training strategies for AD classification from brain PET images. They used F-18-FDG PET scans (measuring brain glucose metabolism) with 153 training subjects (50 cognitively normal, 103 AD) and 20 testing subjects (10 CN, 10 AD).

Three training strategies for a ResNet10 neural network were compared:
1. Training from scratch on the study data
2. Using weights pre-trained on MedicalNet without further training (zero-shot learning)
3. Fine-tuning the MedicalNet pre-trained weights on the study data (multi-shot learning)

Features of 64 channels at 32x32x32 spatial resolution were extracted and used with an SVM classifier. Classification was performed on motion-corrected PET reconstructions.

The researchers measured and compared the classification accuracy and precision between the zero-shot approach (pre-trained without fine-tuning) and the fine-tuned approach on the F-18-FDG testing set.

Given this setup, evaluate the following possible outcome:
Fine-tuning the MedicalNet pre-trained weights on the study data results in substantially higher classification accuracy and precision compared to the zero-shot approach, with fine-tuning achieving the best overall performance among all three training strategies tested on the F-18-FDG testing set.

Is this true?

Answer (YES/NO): NO